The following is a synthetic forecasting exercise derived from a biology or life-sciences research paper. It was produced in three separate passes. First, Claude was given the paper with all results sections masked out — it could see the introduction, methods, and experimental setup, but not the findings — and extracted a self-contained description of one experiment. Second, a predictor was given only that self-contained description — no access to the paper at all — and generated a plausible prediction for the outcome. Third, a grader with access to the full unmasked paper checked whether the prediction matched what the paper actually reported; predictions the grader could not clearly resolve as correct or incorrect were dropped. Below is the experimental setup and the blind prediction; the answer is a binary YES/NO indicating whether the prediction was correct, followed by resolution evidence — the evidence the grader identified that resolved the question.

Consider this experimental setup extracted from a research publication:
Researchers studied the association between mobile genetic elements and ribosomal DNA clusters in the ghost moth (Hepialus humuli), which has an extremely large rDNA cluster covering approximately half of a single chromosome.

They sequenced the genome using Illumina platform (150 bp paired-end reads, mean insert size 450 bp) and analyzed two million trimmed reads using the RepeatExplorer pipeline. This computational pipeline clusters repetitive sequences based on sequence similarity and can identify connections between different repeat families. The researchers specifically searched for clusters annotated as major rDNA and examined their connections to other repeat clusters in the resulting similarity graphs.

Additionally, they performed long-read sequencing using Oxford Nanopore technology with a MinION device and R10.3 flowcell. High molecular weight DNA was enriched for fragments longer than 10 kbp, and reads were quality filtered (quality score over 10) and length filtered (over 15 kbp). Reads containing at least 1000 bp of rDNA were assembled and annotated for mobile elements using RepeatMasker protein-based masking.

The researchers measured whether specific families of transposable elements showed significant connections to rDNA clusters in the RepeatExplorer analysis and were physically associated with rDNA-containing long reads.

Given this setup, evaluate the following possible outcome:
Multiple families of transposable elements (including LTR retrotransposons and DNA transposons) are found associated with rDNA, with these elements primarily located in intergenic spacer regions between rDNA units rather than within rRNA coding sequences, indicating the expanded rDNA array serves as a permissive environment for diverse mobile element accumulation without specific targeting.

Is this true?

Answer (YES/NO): YES